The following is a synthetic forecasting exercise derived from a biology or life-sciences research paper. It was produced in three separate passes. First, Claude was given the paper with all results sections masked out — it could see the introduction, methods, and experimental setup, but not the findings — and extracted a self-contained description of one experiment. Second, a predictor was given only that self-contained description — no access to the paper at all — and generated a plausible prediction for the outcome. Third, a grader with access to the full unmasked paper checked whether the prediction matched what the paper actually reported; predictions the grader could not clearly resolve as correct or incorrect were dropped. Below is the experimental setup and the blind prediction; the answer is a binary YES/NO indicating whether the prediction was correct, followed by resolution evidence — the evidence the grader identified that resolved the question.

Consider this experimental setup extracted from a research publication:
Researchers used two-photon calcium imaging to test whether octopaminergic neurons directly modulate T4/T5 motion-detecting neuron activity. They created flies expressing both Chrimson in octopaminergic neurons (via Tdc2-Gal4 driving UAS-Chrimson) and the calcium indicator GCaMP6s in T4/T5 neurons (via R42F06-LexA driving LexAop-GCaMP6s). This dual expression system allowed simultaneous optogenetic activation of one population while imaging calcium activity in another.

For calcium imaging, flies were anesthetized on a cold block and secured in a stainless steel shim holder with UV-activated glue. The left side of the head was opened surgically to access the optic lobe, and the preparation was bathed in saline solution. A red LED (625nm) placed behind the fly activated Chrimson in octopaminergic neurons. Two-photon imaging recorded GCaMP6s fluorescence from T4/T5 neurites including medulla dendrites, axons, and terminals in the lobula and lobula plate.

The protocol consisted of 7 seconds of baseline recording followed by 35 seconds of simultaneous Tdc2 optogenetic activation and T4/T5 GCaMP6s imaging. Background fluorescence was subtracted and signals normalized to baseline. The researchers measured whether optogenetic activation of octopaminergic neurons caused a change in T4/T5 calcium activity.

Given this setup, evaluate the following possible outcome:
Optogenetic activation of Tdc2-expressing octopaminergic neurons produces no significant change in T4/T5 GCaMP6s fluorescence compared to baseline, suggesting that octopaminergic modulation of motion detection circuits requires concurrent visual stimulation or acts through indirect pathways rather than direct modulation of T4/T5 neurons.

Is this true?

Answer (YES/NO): NO